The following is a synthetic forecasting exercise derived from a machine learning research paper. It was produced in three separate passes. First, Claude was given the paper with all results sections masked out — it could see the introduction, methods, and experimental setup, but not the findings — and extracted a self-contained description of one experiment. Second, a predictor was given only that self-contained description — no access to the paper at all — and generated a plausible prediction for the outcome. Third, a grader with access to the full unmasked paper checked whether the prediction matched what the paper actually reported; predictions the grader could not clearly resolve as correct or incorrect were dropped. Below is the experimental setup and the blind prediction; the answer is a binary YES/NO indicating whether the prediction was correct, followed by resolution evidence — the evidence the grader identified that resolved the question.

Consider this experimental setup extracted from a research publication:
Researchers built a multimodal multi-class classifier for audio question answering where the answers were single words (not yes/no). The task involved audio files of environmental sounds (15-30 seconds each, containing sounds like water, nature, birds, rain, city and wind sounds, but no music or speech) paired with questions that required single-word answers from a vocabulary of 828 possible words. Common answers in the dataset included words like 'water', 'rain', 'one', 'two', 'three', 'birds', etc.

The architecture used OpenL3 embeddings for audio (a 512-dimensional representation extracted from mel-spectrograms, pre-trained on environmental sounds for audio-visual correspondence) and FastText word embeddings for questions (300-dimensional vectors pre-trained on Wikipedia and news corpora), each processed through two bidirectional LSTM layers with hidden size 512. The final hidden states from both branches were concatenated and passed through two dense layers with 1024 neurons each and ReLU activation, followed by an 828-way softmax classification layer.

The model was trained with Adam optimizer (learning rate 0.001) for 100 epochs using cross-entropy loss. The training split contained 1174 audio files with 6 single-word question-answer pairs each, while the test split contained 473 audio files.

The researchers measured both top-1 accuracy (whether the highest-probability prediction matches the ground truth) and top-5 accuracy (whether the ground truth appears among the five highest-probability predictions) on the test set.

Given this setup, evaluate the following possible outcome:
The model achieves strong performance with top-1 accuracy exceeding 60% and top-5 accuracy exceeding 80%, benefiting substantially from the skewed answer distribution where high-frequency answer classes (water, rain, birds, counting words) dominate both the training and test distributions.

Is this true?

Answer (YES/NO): NO